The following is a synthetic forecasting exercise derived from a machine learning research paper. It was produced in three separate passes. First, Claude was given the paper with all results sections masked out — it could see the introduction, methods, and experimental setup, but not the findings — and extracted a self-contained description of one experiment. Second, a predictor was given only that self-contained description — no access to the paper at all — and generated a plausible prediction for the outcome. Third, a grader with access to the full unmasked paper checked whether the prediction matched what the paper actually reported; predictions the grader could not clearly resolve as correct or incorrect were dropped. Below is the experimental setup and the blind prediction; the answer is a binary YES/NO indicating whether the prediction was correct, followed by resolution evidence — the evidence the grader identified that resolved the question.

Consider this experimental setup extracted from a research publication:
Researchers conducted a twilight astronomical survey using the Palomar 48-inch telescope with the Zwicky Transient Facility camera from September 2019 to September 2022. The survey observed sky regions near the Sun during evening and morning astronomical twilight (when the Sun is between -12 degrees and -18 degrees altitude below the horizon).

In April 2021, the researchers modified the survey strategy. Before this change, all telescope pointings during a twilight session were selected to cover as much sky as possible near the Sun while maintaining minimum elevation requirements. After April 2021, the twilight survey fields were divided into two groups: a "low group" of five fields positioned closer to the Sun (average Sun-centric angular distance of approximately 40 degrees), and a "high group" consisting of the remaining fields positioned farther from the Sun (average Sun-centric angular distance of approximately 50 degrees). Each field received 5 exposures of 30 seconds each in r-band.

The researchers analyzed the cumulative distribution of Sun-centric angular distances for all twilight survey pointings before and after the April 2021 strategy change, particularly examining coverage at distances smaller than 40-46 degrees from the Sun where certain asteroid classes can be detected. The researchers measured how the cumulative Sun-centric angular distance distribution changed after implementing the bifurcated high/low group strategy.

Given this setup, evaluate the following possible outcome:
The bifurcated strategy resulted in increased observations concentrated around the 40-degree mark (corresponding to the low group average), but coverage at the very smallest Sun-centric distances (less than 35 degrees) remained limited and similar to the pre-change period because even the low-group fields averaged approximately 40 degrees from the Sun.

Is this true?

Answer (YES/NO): NO